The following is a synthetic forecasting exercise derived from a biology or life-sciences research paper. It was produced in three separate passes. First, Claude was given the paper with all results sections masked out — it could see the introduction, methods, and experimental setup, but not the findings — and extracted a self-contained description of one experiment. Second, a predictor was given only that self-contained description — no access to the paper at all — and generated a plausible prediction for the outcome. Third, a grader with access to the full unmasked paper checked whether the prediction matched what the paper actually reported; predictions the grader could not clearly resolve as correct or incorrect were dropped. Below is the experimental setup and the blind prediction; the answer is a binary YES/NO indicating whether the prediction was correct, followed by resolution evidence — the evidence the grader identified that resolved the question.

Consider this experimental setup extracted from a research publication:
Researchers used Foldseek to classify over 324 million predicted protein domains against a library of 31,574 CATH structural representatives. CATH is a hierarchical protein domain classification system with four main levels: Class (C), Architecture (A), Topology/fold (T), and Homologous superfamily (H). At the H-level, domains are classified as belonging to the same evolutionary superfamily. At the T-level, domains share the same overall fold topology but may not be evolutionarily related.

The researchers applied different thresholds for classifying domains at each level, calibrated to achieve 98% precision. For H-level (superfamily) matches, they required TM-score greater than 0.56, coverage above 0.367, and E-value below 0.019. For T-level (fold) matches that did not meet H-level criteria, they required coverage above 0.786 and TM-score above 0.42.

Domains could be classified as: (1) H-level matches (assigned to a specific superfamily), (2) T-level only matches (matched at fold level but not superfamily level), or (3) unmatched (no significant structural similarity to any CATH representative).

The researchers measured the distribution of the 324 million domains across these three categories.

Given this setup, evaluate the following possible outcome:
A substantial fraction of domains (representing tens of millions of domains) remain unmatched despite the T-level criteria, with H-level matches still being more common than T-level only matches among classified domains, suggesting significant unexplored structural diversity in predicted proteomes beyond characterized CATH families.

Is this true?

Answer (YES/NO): YES